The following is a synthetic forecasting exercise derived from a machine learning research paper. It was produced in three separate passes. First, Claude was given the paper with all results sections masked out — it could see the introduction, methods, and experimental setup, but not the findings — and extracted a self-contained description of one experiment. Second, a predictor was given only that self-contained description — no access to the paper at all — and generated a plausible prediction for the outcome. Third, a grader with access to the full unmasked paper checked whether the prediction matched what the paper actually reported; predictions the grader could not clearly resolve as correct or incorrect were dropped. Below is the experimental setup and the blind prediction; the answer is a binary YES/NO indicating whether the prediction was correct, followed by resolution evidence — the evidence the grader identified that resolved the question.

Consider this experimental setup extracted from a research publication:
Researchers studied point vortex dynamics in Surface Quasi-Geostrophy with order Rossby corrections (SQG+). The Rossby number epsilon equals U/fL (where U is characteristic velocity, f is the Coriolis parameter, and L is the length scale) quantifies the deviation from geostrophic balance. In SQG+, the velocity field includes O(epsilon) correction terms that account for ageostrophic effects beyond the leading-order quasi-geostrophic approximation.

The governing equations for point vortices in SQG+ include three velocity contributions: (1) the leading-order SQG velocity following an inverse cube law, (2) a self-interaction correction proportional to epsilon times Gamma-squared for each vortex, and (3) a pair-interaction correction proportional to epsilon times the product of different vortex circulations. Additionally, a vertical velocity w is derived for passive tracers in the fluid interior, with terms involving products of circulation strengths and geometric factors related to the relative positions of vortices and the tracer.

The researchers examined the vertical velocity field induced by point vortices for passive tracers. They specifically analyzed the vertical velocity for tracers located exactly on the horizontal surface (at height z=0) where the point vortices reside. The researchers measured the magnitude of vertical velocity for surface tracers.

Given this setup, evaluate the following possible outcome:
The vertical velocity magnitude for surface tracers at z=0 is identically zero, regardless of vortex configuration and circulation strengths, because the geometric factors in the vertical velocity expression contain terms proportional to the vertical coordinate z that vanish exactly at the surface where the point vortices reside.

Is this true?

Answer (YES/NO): YES